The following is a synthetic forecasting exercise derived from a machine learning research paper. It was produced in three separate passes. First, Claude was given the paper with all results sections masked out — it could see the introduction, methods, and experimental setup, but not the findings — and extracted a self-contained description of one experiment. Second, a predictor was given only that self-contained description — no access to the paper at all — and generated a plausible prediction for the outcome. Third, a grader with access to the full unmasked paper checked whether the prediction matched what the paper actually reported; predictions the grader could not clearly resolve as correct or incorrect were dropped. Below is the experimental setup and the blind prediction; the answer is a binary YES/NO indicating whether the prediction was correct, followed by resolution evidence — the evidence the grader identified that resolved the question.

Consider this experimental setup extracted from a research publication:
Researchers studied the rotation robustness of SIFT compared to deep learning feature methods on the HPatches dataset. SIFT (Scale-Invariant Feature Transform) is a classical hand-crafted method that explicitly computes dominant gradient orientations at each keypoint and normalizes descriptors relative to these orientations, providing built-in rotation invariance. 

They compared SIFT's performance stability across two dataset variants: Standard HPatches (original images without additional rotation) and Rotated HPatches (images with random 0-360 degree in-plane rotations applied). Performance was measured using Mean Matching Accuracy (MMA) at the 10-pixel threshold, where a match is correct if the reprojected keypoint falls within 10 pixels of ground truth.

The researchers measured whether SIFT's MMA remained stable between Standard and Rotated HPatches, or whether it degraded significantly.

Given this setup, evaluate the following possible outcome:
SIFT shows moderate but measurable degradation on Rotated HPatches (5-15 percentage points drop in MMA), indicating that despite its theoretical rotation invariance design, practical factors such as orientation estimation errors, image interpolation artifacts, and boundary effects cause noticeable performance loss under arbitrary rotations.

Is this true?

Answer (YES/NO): NO